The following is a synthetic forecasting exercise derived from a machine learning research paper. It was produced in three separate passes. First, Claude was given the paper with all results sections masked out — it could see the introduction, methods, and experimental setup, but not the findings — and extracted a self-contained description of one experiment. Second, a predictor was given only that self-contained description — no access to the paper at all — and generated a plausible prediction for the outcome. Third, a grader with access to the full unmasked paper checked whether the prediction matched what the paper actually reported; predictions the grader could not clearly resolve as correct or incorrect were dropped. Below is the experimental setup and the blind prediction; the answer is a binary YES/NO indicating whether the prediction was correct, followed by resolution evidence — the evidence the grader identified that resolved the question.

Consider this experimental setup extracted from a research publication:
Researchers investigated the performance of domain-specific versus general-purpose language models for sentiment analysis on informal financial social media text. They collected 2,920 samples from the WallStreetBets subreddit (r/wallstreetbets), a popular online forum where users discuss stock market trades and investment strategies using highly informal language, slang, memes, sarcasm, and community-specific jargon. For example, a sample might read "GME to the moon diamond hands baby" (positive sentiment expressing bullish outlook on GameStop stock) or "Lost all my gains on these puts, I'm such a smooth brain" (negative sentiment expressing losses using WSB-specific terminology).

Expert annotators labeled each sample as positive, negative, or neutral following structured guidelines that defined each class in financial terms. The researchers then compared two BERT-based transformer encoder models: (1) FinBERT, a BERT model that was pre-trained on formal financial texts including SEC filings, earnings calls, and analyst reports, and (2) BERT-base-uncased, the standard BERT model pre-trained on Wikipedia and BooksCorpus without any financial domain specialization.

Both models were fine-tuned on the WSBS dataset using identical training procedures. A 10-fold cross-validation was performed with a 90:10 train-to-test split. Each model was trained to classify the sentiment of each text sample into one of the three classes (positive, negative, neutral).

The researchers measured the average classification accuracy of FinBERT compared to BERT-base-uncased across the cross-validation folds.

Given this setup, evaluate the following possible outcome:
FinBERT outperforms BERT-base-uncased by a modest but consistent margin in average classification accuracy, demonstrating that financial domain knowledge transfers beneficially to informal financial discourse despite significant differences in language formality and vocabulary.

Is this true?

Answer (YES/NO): NO